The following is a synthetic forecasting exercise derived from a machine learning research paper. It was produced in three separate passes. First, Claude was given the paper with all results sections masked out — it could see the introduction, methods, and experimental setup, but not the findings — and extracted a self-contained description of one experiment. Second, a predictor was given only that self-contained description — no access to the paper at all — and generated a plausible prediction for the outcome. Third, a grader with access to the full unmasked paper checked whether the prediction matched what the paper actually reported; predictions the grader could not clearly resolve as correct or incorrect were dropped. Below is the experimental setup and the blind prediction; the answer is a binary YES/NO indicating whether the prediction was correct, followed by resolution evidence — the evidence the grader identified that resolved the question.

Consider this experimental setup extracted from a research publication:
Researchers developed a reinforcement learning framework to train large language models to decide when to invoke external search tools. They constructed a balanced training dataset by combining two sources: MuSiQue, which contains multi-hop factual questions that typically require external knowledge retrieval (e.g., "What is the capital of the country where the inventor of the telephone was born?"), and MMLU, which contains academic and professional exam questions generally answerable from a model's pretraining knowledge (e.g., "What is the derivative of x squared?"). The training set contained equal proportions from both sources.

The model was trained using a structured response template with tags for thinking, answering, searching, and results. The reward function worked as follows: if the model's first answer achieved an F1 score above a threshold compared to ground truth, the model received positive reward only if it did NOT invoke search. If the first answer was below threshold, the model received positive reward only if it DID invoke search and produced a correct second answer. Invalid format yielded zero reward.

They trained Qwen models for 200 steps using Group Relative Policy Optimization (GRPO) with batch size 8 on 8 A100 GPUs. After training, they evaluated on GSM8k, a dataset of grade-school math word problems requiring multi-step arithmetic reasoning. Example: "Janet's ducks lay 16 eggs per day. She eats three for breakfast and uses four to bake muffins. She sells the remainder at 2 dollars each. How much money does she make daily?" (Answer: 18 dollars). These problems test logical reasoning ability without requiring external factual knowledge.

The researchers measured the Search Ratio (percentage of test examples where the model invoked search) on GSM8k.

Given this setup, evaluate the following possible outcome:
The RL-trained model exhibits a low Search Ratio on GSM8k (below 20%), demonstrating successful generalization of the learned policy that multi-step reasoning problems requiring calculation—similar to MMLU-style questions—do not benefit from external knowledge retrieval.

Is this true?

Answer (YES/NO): YES